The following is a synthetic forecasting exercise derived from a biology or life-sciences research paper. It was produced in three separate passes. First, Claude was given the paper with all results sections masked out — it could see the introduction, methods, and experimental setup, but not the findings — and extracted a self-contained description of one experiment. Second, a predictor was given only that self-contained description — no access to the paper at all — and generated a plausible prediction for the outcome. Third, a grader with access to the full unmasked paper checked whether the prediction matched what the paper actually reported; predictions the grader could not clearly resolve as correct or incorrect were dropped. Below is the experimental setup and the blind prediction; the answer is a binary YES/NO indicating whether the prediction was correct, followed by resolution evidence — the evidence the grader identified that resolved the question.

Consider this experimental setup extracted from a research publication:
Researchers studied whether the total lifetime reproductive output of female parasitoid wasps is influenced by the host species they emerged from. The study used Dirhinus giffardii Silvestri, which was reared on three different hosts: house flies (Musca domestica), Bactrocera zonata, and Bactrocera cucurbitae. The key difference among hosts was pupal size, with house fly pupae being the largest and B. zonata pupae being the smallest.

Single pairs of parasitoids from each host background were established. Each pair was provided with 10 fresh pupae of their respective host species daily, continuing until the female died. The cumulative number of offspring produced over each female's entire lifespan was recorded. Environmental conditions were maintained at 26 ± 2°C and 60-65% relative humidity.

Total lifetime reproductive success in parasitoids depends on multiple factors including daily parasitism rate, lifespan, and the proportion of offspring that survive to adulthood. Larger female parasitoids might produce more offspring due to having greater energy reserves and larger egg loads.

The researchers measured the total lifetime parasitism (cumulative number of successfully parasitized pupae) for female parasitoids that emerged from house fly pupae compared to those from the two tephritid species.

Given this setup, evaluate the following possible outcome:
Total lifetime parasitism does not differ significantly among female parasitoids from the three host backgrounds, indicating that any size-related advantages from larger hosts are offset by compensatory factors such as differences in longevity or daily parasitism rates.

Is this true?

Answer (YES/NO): NO